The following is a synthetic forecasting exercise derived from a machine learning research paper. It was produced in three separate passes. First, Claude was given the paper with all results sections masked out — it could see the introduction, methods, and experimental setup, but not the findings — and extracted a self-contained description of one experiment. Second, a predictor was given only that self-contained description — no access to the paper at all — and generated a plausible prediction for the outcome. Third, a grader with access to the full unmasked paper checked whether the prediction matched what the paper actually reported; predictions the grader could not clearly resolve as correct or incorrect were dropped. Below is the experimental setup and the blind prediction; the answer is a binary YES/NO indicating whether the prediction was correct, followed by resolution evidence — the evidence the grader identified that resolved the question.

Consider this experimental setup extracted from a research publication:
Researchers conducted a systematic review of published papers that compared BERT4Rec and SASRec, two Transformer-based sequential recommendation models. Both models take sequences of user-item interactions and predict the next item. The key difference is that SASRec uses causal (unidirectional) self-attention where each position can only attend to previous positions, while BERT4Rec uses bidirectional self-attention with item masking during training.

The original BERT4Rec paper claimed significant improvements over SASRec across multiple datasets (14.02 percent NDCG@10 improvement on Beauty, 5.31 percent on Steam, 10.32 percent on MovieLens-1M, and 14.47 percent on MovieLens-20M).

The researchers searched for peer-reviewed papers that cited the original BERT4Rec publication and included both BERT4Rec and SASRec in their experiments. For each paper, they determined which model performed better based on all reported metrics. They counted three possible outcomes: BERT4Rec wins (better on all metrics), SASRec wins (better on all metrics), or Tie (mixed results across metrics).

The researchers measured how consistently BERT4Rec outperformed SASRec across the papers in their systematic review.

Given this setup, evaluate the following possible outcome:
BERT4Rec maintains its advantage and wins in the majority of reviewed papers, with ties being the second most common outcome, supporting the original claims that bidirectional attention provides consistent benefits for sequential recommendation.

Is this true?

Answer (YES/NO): NO